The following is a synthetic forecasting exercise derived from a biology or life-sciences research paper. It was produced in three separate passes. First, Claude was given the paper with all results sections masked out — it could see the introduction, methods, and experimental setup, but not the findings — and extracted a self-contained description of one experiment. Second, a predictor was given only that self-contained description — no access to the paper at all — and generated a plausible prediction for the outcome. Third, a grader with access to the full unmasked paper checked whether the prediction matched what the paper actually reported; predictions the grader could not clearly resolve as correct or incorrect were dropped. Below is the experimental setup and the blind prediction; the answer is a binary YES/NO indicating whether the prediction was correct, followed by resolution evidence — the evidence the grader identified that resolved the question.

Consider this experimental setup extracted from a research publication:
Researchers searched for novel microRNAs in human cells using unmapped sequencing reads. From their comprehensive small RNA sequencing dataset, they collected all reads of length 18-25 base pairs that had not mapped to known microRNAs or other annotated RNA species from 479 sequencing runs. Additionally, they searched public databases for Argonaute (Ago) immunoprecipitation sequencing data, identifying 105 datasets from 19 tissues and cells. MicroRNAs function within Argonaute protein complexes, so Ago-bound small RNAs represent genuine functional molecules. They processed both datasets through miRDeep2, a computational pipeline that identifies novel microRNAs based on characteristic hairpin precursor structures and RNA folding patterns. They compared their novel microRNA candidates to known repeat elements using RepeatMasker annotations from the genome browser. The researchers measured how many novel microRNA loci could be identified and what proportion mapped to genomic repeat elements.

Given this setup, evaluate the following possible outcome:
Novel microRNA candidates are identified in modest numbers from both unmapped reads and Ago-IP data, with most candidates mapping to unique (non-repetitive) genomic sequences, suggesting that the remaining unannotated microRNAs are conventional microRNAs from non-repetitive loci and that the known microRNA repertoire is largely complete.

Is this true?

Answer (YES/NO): NO